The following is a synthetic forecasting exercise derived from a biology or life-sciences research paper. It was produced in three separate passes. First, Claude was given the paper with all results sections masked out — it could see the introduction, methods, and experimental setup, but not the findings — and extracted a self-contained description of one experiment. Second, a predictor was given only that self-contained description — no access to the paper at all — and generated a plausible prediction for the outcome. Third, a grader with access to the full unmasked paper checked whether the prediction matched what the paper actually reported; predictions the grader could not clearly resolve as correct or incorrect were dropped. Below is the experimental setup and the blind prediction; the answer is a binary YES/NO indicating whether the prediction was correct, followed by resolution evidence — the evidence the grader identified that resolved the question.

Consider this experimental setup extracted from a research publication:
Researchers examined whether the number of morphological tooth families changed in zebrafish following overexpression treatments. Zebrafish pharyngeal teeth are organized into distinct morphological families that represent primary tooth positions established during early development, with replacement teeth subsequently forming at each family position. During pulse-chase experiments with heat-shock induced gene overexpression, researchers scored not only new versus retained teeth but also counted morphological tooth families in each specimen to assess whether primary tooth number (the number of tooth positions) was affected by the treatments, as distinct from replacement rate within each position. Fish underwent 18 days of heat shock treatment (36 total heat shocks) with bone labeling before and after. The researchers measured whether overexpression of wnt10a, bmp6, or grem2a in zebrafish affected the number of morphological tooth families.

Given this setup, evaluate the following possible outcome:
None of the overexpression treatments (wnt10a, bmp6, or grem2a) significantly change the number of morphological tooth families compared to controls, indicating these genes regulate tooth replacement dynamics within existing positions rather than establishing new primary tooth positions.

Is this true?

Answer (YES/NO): YES